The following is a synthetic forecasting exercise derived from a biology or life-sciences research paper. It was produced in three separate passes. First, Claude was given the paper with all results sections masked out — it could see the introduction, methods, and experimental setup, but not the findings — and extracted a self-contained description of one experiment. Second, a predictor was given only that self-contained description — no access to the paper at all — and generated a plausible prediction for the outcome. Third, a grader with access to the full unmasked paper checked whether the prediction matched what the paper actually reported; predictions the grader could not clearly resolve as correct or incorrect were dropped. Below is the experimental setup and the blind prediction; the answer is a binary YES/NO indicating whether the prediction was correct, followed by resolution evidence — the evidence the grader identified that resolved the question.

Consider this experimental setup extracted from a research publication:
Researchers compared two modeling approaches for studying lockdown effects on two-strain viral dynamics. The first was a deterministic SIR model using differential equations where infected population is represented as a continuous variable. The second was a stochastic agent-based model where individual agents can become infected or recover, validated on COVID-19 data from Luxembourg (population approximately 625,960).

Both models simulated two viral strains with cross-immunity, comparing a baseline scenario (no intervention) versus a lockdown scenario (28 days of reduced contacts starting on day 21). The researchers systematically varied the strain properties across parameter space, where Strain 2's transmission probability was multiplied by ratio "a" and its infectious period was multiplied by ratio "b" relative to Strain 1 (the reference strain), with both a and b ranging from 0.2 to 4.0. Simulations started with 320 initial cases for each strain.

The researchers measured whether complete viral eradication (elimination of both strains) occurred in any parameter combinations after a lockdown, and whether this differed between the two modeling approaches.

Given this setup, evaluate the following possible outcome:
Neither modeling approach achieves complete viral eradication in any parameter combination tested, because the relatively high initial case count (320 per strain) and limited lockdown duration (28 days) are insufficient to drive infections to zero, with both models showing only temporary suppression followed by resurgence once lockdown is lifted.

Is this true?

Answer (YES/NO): NO